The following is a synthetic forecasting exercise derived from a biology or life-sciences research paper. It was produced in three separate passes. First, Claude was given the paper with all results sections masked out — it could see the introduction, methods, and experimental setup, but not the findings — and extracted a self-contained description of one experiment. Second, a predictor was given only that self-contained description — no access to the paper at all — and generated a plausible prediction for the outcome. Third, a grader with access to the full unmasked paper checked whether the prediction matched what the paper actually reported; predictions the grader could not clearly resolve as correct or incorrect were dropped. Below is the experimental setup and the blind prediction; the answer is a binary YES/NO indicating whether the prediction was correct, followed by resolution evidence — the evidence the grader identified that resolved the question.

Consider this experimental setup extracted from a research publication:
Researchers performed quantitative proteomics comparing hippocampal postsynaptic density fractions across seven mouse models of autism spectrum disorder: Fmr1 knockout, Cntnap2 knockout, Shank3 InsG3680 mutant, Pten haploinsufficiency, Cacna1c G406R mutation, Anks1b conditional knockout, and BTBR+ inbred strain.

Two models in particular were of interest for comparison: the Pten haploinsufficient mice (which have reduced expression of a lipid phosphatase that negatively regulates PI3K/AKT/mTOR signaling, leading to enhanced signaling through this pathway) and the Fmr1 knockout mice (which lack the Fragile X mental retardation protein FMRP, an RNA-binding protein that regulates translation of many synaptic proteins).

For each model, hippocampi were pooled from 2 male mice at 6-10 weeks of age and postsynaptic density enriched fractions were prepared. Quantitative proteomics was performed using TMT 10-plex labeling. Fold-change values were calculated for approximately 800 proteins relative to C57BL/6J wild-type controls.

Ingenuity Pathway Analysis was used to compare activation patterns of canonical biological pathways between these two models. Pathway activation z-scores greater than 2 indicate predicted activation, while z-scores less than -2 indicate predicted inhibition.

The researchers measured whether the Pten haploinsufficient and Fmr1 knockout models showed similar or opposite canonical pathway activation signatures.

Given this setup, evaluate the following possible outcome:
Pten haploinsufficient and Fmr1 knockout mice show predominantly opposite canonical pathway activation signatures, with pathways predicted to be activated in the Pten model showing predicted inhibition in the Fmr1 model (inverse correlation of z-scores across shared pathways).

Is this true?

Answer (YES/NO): NO